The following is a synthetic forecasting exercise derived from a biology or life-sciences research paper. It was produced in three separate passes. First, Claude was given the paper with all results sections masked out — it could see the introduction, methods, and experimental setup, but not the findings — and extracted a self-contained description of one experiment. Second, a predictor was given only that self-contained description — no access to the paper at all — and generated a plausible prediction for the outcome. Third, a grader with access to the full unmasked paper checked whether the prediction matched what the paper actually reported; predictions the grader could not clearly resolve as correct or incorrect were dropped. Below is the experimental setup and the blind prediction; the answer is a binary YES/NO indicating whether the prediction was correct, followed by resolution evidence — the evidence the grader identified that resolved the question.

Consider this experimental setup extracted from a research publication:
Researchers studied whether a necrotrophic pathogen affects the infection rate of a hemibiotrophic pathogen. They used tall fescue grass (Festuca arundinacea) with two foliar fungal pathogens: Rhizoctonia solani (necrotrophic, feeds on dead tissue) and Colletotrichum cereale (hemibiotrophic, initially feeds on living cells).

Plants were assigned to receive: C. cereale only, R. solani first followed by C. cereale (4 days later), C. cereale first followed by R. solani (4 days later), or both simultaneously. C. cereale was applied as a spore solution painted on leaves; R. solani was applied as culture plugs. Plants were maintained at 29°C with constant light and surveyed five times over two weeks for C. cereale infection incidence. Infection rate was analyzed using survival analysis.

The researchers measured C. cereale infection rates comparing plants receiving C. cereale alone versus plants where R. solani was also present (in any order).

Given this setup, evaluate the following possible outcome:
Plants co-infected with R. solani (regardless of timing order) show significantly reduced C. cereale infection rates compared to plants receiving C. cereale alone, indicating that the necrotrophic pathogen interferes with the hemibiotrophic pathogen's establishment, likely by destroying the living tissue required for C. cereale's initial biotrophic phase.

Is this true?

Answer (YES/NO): NO